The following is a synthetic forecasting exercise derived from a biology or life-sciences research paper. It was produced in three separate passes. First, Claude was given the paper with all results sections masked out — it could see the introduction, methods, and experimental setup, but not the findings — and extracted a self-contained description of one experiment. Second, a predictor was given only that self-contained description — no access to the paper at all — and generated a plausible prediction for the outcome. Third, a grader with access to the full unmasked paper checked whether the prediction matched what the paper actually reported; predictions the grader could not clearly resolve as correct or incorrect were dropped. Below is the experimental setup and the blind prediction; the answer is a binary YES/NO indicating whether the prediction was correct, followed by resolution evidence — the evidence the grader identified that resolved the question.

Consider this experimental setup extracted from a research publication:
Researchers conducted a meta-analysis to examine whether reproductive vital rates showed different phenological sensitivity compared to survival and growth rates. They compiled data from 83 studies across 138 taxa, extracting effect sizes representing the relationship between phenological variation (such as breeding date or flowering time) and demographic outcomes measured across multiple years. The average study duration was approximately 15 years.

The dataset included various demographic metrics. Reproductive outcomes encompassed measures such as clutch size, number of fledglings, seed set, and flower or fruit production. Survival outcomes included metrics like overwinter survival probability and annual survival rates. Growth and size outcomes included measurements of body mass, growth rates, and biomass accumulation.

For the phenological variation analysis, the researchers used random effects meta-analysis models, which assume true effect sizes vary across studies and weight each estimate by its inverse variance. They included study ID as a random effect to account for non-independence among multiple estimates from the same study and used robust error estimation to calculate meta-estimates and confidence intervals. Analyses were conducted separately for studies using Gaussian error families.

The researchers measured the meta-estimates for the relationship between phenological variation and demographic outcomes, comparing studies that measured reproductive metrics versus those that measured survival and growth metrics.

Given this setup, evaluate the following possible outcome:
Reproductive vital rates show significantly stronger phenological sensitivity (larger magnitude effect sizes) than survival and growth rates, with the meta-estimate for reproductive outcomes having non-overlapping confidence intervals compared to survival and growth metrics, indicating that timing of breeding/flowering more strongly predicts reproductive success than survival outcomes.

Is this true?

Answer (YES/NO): NO